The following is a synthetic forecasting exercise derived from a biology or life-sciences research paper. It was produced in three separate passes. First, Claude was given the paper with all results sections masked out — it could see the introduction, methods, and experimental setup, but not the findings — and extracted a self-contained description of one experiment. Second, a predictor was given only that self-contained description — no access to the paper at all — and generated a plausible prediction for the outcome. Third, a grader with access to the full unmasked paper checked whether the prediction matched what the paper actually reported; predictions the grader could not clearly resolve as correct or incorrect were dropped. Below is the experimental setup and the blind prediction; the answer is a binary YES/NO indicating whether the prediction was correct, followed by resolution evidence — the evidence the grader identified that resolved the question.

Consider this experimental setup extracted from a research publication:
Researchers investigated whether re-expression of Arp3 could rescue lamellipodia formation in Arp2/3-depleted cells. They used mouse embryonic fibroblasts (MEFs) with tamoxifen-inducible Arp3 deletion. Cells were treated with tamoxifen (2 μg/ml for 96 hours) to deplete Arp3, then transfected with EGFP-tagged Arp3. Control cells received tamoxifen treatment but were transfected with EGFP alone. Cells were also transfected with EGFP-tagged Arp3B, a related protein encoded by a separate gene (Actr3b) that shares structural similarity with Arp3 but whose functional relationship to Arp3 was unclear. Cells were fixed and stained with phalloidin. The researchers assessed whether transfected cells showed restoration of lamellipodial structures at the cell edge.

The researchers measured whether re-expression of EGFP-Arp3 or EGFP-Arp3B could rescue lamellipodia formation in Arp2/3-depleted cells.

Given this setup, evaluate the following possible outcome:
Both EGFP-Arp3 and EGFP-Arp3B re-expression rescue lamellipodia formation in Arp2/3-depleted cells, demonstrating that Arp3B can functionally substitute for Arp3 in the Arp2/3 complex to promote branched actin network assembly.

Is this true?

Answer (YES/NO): YES